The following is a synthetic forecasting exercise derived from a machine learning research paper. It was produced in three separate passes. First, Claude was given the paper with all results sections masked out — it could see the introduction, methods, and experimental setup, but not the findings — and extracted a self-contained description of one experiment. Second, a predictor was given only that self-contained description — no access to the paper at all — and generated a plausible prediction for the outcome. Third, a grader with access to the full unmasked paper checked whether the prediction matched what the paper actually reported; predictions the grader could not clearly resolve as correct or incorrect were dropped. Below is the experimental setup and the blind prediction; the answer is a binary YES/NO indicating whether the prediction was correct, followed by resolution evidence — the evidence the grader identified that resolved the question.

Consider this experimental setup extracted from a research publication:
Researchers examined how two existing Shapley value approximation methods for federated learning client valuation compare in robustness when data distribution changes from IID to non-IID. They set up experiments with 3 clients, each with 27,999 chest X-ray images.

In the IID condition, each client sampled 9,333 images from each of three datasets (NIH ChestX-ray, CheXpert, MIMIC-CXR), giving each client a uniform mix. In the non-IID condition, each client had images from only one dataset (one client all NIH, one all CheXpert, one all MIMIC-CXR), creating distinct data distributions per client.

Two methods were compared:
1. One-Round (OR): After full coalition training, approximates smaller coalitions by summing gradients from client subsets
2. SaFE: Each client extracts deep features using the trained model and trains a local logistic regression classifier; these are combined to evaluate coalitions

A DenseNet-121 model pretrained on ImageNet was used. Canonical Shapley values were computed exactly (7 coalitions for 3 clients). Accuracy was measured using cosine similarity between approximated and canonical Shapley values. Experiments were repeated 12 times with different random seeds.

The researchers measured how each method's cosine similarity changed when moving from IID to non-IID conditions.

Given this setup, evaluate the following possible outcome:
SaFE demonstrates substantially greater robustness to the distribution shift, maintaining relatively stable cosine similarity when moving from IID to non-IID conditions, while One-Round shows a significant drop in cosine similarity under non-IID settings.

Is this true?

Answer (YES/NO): NO